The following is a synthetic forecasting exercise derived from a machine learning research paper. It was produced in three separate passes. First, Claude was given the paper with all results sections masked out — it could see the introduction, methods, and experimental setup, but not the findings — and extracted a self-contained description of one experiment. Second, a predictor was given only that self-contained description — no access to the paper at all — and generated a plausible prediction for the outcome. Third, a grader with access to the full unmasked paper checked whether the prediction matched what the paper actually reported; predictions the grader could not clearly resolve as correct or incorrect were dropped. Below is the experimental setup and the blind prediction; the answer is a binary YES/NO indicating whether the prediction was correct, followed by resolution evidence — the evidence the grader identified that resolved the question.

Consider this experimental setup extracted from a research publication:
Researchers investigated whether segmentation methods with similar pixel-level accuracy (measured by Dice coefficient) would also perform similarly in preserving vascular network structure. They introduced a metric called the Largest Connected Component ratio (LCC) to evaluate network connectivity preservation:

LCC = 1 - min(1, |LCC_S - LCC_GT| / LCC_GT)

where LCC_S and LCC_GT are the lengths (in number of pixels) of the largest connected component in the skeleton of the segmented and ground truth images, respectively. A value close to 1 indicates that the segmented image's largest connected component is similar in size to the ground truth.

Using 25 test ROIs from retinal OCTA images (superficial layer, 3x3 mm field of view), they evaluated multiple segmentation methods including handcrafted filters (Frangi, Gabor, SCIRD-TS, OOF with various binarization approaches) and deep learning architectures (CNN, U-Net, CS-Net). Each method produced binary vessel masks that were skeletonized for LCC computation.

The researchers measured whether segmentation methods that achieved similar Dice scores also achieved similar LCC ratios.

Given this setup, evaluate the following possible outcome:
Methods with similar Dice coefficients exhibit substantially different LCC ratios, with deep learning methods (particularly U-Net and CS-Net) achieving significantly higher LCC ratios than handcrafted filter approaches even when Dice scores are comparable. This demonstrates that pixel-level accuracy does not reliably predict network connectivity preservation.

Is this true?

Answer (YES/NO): NO